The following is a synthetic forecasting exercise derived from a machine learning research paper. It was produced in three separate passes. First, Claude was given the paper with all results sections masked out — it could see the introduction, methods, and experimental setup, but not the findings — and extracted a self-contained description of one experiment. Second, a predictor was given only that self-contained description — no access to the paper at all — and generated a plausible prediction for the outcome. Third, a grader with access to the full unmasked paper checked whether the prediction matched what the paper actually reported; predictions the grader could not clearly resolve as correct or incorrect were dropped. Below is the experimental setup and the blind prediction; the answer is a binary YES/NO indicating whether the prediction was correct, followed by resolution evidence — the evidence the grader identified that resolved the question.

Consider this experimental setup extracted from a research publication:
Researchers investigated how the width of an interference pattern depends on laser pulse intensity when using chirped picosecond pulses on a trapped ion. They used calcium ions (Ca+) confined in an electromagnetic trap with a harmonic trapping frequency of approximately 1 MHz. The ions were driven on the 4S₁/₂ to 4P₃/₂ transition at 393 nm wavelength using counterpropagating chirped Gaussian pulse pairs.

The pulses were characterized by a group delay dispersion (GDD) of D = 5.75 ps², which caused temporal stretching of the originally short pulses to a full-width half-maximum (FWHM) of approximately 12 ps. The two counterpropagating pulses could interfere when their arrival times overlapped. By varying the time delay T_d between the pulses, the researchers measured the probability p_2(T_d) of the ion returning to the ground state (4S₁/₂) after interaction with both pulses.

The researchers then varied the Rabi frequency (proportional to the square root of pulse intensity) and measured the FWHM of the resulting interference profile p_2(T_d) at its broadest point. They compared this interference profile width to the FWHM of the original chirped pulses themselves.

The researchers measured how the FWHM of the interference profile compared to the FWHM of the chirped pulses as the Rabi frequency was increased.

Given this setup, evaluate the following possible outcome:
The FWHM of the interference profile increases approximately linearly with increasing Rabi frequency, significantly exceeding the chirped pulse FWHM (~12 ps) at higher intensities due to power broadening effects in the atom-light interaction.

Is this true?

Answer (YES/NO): NO